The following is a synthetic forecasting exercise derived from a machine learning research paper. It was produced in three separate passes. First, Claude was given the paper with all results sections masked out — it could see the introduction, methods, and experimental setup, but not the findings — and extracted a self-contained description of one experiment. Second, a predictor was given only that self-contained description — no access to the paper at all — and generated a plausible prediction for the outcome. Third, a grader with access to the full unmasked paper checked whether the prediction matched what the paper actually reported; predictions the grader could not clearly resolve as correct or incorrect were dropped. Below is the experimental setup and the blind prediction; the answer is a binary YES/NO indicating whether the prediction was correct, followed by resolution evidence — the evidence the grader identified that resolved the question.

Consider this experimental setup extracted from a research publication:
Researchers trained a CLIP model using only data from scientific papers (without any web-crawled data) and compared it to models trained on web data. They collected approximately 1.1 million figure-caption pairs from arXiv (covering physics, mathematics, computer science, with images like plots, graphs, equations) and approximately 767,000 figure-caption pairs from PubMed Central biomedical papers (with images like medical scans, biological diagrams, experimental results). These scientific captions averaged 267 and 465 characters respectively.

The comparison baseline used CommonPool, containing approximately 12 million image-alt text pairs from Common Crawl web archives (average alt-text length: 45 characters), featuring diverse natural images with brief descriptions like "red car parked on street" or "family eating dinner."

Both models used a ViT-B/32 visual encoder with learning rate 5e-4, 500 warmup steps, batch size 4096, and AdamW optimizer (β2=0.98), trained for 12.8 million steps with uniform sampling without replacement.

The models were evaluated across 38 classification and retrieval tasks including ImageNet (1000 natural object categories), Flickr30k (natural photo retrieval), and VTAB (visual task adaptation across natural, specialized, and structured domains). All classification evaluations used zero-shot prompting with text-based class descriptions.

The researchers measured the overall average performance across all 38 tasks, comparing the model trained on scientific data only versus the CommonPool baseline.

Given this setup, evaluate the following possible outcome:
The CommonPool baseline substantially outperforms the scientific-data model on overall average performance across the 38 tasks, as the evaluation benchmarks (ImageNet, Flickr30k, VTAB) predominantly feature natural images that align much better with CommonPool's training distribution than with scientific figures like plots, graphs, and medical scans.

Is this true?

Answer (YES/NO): YES